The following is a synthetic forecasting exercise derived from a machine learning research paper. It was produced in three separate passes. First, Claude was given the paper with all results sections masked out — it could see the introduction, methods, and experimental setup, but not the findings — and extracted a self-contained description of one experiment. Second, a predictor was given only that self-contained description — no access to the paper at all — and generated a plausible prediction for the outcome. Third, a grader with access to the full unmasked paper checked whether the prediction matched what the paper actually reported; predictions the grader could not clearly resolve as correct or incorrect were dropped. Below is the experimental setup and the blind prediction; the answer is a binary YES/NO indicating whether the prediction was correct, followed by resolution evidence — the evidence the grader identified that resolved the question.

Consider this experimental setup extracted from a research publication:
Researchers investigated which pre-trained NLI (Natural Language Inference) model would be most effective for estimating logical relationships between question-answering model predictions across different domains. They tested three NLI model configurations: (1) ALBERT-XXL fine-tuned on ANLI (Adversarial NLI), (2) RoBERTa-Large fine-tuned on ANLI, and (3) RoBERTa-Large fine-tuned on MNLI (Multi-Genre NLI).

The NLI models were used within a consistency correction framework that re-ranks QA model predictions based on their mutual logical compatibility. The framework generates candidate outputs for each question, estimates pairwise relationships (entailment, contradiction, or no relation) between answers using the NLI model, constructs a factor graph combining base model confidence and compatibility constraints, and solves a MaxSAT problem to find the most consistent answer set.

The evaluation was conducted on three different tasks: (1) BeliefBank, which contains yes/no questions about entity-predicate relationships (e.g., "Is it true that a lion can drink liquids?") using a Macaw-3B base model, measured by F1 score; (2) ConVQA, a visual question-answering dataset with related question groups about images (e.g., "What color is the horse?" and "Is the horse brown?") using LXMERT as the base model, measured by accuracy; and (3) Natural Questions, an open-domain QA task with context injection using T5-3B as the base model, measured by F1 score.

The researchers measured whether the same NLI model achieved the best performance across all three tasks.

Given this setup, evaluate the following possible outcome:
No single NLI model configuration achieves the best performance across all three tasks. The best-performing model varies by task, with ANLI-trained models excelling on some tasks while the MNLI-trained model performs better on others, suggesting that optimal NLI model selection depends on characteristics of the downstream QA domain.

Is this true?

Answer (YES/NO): NO